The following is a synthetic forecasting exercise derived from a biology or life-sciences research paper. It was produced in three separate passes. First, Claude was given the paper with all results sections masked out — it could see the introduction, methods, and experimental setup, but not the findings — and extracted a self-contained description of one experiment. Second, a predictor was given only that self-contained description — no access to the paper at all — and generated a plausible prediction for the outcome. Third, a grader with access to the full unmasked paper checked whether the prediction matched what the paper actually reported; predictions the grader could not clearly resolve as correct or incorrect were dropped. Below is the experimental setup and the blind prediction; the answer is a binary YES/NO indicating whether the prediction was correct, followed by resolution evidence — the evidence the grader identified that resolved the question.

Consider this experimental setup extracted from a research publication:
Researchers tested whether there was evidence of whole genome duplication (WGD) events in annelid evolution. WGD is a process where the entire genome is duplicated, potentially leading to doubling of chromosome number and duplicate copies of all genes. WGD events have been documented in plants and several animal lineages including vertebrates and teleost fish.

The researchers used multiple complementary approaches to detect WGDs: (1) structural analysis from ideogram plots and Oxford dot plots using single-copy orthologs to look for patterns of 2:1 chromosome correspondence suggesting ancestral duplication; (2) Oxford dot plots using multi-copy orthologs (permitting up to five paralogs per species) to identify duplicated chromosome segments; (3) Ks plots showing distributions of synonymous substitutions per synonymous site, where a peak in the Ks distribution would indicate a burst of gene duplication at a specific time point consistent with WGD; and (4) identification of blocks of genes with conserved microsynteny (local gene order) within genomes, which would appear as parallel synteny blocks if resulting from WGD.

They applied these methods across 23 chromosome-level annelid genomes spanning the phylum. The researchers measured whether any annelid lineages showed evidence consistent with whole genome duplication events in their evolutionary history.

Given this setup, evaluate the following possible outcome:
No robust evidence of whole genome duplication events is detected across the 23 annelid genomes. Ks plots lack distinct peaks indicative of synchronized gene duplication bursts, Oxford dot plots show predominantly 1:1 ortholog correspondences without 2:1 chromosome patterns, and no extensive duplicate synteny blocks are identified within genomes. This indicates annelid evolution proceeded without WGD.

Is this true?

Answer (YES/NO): NO